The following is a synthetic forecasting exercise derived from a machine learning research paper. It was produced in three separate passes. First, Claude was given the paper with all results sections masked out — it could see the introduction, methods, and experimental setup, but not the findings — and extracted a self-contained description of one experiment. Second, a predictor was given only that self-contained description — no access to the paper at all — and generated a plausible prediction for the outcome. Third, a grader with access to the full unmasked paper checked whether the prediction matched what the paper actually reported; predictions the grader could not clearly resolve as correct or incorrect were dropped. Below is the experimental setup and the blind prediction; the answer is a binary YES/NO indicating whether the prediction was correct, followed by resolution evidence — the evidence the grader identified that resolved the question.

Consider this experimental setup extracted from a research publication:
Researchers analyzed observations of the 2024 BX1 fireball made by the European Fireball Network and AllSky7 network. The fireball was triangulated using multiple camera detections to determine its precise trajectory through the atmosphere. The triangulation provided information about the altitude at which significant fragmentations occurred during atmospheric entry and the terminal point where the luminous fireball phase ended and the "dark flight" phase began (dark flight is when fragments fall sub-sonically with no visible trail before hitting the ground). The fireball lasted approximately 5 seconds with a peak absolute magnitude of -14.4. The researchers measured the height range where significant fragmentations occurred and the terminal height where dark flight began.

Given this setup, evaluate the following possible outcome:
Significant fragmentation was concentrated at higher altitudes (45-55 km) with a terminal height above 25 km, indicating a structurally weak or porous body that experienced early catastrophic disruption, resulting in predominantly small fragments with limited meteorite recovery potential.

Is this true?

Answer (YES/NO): NO